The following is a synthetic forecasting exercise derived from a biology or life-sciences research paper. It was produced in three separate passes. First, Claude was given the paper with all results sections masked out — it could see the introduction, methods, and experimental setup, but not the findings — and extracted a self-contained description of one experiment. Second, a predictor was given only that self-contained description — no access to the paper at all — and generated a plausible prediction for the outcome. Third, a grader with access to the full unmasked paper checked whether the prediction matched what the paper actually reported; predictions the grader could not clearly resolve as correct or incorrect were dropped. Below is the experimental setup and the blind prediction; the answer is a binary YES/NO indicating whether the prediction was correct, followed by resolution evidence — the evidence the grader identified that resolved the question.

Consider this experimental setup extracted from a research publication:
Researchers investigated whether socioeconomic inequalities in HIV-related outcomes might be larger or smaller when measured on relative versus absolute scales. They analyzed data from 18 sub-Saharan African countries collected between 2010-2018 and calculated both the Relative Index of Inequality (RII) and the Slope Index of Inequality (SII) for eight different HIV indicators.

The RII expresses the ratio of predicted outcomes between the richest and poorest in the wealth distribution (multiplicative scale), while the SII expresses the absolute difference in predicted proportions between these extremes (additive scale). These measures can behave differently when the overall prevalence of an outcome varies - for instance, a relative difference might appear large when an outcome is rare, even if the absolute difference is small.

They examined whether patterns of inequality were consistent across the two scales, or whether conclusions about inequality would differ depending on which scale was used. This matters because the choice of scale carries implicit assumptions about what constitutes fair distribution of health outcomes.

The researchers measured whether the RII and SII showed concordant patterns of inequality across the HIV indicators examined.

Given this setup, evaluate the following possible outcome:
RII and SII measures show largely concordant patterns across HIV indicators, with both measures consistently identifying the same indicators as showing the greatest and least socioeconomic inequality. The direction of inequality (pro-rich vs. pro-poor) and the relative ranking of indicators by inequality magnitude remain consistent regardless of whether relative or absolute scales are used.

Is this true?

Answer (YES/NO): NO